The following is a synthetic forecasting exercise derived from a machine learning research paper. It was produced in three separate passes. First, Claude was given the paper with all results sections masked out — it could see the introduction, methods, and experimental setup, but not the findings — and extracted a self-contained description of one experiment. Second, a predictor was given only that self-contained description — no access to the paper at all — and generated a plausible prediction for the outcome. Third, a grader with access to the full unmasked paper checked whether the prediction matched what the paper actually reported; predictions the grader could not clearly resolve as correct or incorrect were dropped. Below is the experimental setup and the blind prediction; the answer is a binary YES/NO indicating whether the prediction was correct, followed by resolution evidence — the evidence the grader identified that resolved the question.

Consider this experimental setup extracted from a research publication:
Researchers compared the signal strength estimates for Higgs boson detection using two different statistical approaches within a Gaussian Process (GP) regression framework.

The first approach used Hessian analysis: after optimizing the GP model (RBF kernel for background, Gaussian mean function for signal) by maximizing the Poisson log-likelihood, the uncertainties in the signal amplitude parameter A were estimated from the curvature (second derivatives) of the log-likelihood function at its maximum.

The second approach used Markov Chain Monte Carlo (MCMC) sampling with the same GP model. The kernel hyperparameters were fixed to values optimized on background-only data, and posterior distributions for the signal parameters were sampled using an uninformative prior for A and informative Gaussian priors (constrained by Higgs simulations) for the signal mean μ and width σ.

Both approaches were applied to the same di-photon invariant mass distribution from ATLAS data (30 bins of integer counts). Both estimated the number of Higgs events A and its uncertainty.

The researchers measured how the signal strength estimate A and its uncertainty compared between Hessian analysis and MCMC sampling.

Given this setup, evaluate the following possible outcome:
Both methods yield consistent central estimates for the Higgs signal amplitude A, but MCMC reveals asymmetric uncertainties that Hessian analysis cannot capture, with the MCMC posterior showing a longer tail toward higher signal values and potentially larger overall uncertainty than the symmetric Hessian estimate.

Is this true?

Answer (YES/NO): NO